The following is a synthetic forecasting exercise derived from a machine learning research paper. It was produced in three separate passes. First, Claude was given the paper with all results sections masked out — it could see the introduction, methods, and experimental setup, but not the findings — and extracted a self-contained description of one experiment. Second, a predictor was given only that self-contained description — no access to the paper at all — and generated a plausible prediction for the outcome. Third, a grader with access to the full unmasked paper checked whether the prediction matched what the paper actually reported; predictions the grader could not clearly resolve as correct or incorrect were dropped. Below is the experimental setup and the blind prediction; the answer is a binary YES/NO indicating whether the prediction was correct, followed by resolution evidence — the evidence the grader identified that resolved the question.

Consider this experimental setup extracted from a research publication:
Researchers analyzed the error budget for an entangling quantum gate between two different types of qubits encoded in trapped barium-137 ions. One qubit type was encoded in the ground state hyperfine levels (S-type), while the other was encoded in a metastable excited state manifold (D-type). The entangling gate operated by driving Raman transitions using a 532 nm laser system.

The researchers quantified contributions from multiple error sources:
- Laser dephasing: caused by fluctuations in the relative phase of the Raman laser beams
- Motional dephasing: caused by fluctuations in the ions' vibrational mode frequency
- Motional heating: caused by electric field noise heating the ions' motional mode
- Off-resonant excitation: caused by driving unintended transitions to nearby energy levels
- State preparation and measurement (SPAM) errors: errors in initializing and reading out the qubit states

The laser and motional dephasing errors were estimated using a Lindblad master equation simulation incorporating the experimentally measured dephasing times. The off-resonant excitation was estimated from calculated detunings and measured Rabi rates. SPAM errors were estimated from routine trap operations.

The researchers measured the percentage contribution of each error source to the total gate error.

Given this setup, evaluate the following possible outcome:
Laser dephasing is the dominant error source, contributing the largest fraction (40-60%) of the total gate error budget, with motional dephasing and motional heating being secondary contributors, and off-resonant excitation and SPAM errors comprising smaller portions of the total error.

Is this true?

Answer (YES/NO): YES